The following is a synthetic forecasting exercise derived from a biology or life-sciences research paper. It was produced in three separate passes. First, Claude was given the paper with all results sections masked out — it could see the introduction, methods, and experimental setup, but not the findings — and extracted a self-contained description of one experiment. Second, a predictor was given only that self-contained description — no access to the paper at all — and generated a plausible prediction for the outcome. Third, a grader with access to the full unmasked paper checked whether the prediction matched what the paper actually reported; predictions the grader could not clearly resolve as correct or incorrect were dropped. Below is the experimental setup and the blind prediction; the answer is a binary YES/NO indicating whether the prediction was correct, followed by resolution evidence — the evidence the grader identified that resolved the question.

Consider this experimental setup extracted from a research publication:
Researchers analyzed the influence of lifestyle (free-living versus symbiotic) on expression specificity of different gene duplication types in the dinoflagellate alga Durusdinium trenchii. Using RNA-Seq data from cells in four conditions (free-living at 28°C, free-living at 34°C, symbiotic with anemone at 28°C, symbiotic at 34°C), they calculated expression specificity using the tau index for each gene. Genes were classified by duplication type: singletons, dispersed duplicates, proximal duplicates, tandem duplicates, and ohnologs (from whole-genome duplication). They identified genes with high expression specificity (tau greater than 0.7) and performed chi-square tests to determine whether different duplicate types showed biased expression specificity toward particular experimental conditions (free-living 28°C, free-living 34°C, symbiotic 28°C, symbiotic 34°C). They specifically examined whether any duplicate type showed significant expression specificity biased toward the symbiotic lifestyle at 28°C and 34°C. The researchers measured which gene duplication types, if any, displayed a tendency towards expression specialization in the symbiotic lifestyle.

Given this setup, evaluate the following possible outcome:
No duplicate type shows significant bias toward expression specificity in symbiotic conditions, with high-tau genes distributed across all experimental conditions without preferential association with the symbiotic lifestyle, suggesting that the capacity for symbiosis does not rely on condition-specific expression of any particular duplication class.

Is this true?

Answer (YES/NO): NO